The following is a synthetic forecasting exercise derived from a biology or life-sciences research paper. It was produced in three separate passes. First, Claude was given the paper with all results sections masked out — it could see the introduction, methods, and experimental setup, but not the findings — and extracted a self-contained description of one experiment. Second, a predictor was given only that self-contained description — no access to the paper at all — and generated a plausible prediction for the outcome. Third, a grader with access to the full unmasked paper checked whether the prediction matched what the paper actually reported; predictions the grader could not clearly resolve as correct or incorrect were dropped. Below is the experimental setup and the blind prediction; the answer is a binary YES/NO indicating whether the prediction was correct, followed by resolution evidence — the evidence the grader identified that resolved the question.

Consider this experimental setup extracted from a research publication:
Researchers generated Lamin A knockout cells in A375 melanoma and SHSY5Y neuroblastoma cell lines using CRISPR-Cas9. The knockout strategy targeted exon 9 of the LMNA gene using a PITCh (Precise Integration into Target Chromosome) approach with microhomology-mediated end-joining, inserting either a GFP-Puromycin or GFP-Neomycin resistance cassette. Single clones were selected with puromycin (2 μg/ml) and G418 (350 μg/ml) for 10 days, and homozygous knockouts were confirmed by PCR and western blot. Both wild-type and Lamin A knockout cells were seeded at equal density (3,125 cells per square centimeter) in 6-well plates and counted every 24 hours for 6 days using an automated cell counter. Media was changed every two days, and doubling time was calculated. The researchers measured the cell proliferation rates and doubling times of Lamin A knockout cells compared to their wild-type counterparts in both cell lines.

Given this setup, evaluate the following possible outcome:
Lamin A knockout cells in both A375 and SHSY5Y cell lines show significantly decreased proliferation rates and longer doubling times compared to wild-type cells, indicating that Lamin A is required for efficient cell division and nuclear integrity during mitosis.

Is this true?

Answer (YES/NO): NO